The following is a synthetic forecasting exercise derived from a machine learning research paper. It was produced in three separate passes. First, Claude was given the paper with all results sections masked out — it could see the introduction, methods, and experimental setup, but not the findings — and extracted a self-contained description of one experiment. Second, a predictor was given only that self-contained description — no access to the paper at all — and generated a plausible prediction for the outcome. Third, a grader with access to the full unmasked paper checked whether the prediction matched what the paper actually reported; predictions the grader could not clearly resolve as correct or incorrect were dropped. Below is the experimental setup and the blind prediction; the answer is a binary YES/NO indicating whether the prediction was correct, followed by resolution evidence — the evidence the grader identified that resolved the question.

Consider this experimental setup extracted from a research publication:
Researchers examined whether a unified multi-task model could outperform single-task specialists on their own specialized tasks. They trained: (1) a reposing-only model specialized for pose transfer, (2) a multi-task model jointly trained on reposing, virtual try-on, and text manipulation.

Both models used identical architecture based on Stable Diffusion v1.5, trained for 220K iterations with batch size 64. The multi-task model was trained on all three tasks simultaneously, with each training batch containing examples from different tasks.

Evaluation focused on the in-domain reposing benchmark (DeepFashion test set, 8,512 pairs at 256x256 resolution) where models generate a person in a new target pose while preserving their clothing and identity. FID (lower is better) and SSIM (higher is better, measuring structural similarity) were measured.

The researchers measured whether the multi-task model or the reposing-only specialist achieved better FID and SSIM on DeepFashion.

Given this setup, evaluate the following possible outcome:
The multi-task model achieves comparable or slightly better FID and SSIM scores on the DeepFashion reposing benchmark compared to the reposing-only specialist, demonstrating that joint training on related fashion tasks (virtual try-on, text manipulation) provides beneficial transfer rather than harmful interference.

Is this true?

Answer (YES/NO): YES